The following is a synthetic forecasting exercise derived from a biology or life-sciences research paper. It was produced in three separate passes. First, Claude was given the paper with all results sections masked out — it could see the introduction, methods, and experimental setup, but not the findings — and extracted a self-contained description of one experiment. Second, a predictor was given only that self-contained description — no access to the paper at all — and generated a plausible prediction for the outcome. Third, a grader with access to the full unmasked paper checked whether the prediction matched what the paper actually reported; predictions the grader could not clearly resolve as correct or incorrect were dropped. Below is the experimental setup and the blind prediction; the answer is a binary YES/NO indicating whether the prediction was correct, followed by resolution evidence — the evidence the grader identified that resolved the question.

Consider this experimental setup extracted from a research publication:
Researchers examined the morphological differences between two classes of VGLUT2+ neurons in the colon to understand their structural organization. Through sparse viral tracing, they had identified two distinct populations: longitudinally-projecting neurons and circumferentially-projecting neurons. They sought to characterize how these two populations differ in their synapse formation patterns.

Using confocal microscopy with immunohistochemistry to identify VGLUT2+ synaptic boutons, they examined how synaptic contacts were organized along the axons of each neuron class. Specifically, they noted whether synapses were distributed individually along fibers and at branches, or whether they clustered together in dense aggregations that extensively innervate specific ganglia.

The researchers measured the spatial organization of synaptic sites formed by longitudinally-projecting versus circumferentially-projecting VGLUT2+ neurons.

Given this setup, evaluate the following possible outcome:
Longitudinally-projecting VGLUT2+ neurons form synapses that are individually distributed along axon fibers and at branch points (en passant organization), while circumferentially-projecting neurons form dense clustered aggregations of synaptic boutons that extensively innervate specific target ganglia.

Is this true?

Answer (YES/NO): YES